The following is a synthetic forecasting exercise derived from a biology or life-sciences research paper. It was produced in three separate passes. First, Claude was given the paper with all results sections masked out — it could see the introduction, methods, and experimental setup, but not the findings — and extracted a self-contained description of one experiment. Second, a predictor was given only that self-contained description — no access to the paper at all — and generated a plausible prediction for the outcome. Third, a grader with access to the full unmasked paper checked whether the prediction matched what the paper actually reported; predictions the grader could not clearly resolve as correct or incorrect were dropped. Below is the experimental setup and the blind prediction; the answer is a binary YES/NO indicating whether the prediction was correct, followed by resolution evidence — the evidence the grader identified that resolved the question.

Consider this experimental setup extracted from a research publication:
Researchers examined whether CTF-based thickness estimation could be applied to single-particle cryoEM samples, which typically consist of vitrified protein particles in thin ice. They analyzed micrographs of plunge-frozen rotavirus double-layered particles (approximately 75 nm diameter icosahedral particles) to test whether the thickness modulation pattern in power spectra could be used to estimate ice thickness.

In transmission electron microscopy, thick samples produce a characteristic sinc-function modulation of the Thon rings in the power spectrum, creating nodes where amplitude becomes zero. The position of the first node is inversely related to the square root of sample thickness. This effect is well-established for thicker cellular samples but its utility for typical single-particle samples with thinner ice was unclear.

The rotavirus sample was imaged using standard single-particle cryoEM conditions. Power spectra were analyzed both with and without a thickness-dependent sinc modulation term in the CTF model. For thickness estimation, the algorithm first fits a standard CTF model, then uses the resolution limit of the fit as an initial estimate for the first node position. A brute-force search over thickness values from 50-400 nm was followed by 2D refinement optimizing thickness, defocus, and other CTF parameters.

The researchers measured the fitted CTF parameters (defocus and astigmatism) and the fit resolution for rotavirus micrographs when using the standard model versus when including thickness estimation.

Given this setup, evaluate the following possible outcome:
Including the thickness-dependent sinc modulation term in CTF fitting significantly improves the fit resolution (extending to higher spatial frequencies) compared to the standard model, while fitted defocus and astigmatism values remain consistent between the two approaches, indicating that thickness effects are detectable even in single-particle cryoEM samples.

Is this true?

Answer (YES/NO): YES